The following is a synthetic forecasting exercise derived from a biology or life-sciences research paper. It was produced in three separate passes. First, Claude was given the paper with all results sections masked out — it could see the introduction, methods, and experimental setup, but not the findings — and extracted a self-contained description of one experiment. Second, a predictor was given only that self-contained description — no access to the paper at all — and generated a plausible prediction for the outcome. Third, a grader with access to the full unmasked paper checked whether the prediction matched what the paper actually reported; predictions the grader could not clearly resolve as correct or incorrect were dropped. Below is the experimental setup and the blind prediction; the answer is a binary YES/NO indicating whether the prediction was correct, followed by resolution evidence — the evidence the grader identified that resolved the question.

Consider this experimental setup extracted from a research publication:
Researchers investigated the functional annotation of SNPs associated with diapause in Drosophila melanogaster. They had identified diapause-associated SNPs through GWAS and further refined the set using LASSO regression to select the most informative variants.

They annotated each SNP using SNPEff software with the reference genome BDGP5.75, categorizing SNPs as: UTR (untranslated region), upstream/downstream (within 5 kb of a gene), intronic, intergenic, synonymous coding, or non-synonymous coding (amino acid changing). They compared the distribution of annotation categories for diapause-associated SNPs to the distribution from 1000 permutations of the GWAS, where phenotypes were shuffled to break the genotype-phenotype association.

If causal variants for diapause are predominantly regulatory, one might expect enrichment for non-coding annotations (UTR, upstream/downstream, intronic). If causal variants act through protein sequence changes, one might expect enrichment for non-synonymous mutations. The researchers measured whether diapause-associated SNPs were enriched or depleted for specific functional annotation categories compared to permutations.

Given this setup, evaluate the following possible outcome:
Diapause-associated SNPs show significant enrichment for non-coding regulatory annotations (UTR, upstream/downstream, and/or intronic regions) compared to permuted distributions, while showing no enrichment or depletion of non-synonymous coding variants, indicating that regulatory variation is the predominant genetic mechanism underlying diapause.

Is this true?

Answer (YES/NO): NO